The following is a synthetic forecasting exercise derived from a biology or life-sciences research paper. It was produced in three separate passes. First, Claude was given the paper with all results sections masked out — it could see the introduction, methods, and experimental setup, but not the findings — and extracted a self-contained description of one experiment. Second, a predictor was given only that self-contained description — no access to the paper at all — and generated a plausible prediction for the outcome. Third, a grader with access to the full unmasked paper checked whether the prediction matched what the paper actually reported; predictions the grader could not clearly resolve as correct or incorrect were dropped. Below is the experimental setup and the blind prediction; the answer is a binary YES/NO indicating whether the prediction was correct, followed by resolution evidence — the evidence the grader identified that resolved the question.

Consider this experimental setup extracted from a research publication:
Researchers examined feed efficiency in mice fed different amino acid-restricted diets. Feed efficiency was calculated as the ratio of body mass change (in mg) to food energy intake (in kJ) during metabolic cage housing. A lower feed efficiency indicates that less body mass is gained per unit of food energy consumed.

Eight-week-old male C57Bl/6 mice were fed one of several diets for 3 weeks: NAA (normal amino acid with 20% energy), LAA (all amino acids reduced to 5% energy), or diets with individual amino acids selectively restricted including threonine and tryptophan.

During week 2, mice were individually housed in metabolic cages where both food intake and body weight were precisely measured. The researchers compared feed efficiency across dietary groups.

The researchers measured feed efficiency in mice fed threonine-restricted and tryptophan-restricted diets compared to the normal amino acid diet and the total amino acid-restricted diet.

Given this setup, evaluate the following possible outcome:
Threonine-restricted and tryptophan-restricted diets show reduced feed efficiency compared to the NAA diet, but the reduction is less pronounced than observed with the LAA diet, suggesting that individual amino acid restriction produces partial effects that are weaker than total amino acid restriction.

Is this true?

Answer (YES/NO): NO